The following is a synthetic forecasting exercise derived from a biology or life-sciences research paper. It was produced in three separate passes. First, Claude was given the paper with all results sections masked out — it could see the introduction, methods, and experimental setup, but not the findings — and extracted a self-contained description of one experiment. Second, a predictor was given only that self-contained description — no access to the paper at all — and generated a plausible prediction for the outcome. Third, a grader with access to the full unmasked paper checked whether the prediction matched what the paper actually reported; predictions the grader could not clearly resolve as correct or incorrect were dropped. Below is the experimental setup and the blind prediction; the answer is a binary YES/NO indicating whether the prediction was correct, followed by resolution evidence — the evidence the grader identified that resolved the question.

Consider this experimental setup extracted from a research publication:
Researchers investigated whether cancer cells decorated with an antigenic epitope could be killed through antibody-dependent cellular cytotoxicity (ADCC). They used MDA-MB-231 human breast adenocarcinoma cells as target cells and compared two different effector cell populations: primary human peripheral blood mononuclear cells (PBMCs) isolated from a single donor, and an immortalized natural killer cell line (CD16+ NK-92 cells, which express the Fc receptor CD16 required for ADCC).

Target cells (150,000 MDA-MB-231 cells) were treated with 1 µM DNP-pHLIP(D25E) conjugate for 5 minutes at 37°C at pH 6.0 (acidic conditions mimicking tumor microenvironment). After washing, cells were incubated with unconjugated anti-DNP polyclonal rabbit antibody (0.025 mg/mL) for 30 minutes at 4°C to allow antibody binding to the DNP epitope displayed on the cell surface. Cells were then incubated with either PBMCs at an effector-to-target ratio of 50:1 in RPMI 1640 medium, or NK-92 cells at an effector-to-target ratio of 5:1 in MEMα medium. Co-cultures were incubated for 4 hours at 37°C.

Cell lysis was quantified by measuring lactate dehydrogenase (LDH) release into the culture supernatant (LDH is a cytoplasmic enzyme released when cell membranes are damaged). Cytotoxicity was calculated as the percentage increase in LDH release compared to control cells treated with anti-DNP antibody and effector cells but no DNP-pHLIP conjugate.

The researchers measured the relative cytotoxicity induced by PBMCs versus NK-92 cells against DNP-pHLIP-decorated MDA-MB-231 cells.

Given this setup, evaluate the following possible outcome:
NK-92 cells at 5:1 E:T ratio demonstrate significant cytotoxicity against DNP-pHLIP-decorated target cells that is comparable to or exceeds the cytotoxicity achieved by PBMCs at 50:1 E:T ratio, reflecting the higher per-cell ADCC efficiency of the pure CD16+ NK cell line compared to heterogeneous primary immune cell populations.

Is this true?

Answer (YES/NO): YES